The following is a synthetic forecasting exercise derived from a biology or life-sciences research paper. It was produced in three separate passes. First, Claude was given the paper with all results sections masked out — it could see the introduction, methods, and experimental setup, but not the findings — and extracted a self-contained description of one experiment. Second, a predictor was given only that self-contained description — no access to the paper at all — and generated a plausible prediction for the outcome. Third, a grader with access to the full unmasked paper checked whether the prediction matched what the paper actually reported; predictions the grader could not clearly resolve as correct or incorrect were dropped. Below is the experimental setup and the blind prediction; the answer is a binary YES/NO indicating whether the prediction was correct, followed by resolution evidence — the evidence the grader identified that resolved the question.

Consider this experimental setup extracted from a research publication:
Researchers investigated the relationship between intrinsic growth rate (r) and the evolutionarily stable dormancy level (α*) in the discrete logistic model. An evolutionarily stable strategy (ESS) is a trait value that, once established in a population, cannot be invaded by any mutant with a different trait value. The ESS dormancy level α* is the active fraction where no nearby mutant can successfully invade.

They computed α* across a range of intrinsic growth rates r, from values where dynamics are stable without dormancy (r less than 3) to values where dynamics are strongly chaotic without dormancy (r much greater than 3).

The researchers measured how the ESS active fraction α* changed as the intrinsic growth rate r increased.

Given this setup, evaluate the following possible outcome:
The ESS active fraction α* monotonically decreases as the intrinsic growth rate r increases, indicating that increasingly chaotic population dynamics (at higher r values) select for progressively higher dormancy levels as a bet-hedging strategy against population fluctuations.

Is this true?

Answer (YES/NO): YES